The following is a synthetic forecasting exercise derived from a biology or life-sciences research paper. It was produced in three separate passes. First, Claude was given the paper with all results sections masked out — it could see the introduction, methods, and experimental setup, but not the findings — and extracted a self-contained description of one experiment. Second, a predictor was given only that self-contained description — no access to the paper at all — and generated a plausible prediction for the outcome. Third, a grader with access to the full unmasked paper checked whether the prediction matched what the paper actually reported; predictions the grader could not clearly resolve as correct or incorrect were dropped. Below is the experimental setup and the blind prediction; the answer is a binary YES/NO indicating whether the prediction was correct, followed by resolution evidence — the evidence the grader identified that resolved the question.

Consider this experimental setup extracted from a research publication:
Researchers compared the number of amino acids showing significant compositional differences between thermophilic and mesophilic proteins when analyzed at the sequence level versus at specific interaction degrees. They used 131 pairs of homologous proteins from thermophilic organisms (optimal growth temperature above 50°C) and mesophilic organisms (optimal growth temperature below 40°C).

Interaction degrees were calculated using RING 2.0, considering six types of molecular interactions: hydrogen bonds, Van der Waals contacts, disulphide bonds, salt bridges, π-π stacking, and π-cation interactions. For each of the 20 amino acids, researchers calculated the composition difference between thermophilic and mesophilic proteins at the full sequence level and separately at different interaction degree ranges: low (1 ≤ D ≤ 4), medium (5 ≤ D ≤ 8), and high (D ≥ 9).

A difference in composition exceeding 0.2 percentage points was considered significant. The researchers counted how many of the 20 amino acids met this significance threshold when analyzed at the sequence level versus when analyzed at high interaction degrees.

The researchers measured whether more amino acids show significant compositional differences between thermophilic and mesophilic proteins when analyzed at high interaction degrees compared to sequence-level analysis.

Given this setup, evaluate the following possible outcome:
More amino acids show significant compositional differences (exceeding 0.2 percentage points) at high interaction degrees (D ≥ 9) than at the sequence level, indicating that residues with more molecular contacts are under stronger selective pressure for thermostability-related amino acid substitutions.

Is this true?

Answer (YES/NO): YES